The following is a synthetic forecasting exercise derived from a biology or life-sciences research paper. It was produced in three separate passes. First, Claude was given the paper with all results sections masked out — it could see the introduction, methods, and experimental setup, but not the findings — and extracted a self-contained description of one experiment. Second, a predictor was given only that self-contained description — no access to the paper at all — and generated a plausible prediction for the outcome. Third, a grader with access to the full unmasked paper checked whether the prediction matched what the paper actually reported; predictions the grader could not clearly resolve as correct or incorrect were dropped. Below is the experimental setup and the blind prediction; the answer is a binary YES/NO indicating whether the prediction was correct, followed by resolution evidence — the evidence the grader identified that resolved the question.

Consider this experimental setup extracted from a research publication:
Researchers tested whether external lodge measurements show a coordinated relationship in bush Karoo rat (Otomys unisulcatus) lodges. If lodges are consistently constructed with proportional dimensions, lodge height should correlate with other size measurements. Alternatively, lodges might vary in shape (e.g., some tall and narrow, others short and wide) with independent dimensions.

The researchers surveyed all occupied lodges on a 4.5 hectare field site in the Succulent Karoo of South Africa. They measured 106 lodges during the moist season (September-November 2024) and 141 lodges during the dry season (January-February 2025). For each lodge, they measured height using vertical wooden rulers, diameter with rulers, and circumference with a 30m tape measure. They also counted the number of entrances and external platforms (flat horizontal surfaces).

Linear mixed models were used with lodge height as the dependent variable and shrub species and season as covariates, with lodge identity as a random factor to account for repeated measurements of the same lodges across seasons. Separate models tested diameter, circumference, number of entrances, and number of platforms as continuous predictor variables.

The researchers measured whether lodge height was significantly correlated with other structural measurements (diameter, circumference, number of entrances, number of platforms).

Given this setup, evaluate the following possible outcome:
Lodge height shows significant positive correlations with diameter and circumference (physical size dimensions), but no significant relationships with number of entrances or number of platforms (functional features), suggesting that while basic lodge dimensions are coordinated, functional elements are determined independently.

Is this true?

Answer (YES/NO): NO